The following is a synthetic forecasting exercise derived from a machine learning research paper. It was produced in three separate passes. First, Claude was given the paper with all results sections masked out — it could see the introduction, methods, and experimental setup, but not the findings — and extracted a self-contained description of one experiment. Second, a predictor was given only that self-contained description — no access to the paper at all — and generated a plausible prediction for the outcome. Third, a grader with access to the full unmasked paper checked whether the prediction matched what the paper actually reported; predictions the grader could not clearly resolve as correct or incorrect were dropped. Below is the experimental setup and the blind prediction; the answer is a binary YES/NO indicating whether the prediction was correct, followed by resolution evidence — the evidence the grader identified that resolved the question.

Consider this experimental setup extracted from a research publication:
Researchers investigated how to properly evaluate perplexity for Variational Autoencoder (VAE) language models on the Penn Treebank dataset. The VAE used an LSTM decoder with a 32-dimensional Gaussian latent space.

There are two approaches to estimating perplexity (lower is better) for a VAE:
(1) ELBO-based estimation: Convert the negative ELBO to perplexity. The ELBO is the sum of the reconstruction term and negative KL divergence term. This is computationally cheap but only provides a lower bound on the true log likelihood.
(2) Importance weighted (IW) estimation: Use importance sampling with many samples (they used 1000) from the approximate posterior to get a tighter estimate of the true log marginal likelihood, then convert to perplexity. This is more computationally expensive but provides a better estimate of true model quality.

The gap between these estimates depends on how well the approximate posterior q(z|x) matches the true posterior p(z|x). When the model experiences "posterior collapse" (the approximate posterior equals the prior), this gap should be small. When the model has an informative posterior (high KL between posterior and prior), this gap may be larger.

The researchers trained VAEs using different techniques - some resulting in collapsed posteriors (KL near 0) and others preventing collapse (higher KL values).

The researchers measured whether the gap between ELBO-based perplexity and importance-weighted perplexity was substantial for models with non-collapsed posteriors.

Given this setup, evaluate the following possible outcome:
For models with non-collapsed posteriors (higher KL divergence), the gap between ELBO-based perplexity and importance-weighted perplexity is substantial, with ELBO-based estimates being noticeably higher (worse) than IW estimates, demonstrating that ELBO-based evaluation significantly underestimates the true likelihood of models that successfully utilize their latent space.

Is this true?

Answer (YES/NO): YES